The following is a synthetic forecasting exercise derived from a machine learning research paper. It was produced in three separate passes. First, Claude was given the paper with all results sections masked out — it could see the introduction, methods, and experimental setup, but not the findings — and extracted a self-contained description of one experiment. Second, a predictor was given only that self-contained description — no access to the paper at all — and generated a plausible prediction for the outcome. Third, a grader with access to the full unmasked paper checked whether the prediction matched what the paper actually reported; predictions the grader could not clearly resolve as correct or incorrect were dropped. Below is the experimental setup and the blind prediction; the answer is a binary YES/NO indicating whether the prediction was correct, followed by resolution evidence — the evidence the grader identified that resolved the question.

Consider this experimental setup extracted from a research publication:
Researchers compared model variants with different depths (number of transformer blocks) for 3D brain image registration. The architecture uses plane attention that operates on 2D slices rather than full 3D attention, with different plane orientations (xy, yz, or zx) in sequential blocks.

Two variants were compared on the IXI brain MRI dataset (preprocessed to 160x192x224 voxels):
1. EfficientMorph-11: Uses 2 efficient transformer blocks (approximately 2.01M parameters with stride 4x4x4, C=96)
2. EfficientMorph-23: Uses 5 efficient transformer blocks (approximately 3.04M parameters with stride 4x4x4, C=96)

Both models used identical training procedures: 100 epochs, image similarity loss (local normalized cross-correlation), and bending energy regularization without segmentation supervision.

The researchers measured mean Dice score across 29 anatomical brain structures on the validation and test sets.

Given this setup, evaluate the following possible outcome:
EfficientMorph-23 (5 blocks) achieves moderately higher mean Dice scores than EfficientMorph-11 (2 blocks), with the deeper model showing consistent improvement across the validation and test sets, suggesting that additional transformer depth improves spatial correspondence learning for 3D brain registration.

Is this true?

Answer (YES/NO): NO